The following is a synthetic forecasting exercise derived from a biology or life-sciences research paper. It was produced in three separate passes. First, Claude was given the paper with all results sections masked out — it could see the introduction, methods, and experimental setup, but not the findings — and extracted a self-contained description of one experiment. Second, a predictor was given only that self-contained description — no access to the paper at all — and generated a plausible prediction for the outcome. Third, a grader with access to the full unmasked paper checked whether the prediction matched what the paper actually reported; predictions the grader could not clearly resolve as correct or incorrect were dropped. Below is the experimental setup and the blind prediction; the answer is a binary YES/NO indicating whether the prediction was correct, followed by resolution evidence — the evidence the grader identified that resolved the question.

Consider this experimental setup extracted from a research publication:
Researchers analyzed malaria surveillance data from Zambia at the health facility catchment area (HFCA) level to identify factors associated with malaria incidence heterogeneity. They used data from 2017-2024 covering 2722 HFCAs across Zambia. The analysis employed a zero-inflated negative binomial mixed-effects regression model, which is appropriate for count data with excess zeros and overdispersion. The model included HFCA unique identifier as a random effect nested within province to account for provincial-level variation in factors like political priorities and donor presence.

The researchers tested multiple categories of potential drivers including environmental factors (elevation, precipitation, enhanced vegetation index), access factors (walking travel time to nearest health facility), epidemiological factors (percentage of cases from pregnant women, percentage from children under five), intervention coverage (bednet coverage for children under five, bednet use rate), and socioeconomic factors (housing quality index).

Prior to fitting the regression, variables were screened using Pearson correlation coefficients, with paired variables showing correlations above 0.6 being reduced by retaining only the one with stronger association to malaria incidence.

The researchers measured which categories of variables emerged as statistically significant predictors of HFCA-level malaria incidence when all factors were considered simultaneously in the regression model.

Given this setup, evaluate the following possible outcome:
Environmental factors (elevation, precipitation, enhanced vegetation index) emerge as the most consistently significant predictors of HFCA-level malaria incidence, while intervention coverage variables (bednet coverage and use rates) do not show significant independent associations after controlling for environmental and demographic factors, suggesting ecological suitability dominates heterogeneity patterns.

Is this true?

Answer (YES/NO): NO